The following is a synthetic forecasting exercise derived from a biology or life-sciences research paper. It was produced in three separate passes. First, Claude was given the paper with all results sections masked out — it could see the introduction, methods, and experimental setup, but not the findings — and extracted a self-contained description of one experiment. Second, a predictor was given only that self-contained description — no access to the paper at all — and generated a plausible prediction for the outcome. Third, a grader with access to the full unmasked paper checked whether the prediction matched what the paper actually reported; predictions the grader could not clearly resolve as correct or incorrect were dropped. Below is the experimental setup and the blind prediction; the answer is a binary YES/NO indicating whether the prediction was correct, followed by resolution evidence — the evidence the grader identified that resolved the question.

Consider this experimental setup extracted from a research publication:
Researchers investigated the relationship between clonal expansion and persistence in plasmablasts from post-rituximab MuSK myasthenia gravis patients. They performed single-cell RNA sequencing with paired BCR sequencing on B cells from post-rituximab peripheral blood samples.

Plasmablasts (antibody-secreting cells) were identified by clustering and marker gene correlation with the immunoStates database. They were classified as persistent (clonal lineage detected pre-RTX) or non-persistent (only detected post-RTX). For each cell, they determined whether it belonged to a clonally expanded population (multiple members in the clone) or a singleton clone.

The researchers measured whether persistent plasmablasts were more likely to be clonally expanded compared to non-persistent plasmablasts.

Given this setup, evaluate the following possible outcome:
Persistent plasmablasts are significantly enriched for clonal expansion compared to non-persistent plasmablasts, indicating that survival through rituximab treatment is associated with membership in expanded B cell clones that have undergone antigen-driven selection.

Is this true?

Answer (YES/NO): NO